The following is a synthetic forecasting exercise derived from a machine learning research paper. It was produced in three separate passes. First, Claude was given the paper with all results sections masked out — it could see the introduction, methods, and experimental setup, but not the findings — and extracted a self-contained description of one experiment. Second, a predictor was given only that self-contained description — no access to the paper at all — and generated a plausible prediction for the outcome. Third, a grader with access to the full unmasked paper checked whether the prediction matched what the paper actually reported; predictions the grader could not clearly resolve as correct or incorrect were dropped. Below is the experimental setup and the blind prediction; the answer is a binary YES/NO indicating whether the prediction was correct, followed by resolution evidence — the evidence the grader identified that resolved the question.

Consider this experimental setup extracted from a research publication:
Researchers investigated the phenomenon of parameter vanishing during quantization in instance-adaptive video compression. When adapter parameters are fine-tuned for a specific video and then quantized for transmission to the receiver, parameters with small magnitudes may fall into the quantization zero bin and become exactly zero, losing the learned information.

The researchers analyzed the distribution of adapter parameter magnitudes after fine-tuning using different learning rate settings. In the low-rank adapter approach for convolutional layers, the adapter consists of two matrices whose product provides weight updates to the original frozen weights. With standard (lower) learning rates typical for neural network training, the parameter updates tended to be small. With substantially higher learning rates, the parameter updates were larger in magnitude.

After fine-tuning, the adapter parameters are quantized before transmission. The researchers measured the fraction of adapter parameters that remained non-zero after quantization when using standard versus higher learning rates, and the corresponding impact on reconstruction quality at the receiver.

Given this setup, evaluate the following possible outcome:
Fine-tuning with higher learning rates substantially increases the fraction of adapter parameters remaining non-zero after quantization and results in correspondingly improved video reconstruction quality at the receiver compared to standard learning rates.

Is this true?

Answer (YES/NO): YES